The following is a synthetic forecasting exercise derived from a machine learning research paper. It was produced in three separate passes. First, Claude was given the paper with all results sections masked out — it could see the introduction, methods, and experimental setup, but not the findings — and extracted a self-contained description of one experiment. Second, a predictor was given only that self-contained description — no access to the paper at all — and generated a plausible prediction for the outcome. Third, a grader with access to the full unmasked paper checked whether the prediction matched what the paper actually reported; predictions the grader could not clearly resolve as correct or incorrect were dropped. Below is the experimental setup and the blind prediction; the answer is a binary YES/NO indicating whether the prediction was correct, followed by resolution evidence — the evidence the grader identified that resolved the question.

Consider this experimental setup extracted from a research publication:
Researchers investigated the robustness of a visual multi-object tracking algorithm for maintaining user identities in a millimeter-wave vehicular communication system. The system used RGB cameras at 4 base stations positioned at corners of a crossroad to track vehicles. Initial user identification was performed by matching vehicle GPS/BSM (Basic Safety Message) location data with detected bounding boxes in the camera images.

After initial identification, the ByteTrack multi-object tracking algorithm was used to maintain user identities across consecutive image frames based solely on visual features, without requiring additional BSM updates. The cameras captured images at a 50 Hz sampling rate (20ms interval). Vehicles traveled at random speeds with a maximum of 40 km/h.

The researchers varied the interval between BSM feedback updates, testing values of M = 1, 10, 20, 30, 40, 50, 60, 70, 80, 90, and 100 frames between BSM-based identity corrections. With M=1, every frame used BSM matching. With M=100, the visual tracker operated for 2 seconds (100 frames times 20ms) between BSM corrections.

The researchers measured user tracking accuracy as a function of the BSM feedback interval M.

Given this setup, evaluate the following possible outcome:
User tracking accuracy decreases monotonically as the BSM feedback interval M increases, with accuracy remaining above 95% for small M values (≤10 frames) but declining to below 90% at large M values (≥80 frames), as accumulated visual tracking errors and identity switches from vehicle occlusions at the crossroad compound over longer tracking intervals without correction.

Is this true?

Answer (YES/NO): NO